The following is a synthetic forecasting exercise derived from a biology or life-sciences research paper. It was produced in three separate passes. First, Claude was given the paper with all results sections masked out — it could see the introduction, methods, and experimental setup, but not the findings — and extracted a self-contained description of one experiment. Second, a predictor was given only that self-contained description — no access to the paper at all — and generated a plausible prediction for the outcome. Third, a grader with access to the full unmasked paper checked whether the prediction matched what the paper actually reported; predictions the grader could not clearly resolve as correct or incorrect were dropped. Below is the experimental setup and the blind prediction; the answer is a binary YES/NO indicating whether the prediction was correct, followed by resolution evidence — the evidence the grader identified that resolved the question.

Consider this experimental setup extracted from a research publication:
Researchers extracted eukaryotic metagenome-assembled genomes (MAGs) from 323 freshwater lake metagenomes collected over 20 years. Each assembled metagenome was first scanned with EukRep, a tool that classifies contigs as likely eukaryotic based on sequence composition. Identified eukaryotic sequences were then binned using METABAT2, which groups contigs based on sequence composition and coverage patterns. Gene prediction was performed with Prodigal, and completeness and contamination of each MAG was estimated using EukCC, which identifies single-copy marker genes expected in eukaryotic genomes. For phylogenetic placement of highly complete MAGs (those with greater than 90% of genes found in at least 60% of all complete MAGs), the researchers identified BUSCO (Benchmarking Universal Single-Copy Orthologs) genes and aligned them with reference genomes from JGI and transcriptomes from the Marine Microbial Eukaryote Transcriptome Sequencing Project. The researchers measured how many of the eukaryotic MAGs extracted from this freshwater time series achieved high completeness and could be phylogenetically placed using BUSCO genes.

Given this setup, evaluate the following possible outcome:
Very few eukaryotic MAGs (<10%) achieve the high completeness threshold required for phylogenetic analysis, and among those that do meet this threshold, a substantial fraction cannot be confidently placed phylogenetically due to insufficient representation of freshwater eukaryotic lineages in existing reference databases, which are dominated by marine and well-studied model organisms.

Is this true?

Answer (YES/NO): NO